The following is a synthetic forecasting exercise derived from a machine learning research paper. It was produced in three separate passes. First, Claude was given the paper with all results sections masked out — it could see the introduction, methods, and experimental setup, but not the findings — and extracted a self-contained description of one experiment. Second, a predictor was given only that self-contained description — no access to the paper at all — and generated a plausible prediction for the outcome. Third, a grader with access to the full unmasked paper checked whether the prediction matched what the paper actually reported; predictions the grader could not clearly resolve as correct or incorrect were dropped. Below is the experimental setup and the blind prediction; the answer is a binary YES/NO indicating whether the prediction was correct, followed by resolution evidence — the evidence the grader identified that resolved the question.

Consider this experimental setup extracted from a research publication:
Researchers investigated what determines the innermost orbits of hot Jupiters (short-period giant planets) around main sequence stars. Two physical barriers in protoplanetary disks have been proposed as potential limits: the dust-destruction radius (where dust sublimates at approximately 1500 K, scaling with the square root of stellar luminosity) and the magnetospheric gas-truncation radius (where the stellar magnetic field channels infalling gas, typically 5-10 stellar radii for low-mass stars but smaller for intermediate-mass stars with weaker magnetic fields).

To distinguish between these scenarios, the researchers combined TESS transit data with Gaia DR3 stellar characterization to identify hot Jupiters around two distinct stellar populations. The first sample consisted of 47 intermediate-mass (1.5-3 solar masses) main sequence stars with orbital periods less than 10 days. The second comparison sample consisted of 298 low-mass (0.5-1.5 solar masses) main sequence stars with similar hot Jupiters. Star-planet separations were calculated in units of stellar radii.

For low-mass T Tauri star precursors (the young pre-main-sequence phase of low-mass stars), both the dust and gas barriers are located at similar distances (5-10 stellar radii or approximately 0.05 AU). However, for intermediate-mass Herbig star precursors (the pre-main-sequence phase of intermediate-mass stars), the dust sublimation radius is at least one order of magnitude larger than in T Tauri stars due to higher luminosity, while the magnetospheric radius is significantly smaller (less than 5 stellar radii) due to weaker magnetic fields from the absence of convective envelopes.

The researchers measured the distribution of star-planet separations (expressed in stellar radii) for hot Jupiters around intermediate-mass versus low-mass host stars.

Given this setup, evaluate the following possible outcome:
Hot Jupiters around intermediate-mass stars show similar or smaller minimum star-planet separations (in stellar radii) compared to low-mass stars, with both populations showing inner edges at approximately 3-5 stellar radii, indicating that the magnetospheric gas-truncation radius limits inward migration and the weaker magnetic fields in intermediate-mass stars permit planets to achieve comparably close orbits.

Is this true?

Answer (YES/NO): NO